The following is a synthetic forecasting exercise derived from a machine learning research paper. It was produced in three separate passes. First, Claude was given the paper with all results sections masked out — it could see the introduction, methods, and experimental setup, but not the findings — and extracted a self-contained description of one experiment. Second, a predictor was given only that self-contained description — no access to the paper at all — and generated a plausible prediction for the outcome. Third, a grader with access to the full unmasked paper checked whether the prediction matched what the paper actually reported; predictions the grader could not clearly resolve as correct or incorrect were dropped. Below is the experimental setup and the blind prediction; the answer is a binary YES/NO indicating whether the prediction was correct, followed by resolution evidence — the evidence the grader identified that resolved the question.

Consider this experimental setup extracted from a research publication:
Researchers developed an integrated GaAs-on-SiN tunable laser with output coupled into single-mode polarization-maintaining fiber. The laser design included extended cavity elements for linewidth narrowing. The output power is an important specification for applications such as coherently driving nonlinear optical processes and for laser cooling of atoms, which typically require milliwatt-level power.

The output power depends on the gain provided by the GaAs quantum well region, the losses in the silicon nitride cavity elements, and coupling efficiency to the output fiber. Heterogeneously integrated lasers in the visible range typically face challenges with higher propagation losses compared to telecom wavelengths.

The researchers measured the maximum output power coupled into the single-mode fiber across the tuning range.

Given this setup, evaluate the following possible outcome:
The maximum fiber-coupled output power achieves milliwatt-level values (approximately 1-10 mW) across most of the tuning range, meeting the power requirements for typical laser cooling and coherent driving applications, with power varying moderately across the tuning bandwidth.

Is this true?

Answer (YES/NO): YES